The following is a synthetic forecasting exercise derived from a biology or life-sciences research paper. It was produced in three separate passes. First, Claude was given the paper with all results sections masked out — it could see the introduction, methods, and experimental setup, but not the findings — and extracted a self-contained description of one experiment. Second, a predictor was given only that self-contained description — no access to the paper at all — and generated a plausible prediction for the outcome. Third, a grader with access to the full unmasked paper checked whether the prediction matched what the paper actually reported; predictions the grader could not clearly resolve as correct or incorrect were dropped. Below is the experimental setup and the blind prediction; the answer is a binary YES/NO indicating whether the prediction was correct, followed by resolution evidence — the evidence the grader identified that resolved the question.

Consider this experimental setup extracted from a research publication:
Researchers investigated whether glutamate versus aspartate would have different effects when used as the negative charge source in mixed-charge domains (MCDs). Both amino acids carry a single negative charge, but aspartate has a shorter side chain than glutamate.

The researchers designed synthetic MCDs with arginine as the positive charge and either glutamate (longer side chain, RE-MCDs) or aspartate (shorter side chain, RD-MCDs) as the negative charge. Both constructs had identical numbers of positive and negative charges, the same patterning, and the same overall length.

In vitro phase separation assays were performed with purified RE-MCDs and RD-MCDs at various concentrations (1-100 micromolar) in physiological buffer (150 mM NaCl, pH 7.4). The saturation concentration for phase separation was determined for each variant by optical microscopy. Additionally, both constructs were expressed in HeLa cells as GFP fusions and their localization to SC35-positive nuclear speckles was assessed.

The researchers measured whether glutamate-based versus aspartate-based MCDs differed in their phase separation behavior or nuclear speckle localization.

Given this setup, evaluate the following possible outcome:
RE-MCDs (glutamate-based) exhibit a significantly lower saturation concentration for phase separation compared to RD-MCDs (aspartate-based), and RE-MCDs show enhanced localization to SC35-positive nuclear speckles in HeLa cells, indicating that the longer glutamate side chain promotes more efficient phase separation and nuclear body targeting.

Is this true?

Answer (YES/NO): NO